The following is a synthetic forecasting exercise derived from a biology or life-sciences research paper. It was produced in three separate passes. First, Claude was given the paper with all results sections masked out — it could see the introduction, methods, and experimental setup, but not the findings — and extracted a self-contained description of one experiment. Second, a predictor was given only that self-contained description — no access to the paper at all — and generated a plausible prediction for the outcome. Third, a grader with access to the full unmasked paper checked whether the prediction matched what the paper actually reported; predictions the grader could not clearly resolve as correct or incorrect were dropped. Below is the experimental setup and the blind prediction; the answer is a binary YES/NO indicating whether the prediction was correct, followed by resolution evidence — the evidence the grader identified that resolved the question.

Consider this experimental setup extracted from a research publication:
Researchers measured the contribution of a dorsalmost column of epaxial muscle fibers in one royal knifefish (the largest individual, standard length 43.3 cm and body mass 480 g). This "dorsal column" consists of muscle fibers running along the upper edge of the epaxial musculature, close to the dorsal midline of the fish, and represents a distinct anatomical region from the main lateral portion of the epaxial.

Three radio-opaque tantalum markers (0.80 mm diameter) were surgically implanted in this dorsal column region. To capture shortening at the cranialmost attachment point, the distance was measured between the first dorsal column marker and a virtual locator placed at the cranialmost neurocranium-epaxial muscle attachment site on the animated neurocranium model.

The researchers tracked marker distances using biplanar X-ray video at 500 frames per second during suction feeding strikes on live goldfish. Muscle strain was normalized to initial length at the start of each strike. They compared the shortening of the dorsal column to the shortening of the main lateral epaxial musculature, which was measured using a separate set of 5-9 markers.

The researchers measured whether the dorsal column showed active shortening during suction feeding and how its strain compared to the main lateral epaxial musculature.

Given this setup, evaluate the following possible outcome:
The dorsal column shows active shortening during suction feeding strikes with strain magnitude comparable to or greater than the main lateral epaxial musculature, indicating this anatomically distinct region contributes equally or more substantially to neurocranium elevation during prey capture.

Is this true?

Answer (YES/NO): NO